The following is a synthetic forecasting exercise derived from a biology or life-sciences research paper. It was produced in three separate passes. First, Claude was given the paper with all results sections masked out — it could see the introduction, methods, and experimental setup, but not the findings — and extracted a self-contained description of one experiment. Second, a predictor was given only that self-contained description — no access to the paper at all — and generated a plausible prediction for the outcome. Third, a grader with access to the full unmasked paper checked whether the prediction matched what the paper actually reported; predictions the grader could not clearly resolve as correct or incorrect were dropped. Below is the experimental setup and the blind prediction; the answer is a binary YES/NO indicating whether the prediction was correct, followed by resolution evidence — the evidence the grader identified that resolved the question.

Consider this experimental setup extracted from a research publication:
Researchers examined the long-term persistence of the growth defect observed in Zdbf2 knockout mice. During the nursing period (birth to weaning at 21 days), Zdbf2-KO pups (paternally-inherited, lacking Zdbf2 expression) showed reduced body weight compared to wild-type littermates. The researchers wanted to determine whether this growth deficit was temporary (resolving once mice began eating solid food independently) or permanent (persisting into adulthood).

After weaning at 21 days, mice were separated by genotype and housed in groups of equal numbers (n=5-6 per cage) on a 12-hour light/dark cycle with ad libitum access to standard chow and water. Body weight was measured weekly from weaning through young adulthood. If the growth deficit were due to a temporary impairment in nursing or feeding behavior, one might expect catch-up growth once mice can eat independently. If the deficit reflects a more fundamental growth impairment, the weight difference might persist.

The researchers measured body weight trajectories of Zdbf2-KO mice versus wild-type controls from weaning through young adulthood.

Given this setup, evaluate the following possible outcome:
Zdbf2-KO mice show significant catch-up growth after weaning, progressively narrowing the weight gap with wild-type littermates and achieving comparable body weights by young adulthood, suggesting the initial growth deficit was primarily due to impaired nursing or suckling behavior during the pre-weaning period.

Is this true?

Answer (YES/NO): NO